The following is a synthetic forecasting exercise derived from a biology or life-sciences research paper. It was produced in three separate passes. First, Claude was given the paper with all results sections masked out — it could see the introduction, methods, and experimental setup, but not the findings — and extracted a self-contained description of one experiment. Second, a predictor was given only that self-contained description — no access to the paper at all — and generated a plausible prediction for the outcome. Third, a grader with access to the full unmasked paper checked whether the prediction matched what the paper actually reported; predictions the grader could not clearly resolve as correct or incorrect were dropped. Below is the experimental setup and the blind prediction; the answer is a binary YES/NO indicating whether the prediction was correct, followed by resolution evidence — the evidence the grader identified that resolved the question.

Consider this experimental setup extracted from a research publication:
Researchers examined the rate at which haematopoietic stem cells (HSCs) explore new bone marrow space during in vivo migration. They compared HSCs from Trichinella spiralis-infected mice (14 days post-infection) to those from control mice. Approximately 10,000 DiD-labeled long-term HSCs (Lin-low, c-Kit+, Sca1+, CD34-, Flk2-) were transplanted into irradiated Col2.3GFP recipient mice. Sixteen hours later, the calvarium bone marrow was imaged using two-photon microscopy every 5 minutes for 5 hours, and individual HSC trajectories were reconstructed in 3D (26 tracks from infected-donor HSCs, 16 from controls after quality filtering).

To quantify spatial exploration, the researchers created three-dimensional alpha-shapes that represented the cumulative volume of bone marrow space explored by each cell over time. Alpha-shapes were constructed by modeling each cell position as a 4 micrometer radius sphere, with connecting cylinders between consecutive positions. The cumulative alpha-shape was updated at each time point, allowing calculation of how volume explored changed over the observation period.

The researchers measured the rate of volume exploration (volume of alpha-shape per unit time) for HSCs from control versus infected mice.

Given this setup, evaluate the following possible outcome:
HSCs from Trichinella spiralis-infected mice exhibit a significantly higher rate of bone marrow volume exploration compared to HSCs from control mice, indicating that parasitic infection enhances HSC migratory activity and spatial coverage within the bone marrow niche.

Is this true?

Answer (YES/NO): NO